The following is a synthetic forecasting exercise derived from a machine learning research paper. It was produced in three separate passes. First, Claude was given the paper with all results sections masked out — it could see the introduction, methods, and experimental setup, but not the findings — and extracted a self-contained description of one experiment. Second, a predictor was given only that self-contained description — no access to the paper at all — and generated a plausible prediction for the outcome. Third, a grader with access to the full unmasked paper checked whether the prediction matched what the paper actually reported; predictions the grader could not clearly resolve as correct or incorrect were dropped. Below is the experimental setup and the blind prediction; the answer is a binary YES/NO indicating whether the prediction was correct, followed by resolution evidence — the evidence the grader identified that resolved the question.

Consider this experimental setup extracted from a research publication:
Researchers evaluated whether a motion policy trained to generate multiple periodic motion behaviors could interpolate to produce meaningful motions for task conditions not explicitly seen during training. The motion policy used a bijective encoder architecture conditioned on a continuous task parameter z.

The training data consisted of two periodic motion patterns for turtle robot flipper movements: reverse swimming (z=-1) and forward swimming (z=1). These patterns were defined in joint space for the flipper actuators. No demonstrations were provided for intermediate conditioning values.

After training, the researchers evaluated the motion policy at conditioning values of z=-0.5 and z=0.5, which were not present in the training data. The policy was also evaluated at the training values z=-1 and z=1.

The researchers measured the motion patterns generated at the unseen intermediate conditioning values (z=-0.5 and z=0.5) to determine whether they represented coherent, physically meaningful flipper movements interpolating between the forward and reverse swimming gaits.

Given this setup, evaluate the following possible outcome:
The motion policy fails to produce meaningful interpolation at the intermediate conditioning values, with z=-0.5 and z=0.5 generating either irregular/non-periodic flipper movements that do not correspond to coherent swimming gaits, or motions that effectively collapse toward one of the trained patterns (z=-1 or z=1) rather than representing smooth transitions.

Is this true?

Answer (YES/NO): NO